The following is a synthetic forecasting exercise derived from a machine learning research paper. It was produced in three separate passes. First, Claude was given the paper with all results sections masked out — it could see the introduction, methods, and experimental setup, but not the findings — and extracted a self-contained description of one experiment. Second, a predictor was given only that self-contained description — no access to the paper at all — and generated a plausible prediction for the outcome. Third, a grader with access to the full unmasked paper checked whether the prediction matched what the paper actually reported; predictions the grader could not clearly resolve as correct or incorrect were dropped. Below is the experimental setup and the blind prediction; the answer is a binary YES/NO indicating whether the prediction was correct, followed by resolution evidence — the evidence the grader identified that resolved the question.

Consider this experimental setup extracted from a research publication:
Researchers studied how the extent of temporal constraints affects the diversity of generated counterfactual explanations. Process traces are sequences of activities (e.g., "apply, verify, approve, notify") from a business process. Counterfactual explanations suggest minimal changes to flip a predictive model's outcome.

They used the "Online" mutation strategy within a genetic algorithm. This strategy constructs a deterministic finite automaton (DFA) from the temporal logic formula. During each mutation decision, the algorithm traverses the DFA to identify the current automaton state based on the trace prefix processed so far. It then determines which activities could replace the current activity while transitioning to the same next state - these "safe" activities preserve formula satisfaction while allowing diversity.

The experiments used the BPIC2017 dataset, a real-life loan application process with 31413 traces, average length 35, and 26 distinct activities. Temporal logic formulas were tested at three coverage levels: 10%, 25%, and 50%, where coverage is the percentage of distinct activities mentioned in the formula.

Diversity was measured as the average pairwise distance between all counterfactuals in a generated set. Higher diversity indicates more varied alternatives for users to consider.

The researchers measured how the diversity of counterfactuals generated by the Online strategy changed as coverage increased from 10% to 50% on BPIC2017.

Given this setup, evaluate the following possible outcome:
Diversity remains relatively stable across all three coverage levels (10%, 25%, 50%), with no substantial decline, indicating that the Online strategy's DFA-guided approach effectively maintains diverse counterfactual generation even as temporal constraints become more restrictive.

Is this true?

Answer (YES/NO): NO